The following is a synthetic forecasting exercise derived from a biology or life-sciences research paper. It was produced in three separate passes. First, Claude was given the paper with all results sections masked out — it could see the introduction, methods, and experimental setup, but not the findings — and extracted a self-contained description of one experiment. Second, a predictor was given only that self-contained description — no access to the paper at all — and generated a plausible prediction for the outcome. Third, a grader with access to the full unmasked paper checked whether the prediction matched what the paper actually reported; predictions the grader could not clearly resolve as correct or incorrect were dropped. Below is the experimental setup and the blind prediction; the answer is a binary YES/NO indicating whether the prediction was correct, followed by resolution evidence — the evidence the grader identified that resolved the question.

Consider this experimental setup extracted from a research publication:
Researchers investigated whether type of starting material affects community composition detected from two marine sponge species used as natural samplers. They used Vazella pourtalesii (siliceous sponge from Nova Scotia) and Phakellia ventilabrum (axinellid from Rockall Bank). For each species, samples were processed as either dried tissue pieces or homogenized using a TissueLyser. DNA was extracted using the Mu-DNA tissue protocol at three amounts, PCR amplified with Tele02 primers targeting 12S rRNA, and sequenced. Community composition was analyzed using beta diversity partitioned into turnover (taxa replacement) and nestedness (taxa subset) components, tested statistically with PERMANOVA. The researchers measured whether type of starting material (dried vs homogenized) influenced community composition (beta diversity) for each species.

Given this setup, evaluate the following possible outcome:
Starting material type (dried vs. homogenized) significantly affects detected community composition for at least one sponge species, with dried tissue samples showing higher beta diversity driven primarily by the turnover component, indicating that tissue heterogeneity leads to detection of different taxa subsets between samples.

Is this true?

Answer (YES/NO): NO